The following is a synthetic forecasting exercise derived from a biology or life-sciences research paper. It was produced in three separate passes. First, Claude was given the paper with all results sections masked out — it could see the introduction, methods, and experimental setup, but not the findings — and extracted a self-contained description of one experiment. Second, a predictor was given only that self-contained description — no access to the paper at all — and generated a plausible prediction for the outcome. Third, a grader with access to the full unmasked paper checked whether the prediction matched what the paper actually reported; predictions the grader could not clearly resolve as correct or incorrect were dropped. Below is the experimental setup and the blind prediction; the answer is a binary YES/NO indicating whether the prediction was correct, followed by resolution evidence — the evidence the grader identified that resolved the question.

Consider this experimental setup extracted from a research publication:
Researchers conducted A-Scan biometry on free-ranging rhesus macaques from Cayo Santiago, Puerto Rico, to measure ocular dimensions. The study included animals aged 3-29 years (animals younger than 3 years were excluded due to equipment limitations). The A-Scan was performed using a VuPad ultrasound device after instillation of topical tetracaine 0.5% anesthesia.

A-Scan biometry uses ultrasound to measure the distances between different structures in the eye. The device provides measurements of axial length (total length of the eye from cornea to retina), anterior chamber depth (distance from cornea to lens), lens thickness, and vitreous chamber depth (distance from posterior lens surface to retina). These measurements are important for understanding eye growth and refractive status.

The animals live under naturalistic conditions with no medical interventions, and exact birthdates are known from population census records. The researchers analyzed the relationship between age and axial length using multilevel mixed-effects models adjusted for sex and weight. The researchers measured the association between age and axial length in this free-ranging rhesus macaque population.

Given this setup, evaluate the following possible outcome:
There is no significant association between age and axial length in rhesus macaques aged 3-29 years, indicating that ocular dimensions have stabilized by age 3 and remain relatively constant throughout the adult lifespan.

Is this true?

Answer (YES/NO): NO